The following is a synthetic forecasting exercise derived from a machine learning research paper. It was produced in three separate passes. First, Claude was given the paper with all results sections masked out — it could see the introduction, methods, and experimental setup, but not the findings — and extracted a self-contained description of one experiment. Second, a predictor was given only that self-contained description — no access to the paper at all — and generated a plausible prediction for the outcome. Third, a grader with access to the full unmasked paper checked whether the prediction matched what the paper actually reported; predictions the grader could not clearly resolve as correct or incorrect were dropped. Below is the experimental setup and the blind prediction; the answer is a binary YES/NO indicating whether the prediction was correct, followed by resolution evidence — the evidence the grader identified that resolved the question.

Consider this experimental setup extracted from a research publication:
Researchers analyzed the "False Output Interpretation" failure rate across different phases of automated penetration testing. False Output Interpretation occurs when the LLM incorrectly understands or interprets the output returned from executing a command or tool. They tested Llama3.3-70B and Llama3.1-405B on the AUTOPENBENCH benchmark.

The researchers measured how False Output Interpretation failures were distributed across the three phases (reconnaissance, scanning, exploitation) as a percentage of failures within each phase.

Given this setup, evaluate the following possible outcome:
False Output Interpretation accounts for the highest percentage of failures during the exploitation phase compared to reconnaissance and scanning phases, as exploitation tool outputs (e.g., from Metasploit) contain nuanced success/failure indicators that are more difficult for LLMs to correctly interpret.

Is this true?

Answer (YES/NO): NO